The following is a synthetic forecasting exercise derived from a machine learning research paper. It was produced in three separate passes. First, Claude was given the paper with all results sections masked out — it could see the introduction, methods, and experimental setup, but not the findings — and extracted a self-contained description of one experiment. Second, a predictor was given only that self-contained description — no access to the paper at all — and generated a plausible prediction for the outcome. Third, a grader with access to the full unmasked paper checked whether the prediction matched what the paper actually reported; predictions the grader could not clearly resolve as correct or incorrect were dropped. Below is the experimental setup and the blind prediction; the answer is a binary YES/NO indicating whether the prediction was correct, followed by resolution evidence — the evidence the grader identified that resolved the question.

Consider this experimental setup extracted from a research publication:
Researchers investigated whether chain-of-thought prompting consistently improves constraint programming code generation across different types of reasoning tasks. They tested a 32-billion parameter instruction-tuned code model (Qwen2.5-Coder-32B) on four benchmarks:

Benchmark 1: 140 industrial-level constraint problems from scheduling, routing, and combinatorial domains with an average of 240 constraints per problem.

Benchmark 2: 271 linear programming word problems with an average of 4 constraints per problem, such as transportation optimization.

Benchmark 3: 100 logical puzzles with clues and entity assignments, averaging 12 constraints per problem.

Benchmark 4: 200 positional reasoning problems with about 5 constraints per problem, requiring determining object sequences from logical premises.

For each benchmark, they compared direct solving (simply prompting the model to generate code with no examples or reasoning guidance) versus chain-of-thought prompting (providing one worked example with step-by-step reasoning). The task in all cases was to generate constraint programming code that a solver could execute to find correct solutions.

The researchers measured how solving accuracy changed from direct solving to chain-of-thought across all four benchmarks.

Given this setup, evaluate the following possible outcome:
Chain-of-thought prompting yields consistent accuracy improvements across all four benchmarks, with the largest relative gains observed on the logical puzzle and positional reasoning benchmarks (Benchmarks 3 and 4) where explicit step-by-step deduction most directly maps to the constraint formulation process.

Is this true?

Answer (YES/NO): NO